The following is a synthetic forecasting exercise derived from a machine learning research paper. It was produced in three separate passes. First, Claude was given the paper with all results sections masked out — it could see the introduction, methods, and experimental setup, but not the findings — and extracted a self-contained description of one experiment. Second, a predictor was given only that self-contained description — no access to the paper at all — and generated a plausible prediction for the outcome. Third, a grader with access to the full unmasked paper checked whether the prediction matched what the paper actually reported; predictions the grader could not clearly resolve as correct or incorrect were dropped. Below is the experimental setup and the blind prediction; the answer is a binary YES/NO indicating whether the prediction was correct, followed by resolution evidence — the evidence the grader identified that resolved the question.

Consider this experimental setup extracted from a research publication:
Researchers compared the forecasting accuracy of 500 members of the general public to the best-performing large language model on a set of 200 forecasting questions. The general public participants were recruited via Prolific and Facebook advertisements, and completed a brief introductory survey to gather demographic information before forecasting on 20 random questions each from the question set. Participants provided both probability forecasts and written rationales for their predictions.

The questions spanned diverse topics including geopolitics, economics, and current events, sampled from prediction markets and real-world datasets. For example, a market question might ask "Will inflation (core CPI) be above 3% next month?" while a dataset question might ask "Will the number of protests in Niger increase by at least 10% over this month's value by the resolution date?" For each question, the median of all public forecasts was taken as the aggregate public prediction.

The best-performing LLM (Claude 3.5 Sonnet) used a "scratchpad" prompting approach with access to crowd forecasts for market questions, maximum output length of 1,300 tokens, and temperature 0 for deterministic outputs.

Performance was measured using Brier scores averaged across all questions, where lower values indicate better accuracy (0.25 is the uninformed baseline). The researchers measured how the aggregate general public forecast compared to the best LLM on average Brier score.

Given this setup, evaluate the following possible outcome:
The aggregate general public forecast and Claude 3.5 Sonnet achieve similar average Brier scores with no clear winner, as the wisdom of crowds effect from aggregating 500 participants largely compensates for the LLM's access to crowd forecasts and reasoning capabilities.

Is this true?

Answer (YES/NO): YES